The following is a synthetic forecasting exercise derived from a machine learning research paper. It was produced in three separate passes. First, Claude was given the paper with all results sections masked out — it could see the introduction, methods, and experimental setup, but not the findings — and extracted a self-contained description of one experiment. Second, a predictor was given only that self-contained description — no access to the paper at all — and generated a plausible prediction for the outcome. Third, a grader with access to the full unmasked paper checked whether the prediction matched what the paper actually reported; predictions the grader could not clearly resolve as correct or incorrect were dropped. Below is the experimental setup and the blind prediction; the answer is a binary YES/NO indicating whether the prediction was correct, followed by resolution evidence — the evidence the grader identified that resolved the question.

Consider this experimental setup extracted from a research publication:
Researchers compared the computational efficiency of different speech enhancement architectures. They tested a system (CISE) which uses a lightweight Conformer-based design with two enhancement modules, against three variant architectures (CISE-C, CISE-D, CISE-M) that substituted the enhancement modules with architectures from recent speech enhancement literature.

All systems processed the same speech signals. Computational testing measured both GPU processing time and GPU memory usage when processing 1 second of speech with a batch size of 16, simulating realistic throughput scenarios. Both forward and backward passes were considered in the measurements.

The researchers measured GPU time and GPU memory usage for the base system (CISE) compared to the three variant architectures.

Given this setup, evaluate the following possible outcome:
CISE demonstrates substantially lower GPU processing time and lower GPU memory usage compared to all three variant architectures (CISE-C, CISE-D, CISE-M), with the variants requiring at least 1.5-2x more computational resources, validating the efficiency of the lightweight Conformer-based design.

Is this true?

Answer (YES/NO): YES